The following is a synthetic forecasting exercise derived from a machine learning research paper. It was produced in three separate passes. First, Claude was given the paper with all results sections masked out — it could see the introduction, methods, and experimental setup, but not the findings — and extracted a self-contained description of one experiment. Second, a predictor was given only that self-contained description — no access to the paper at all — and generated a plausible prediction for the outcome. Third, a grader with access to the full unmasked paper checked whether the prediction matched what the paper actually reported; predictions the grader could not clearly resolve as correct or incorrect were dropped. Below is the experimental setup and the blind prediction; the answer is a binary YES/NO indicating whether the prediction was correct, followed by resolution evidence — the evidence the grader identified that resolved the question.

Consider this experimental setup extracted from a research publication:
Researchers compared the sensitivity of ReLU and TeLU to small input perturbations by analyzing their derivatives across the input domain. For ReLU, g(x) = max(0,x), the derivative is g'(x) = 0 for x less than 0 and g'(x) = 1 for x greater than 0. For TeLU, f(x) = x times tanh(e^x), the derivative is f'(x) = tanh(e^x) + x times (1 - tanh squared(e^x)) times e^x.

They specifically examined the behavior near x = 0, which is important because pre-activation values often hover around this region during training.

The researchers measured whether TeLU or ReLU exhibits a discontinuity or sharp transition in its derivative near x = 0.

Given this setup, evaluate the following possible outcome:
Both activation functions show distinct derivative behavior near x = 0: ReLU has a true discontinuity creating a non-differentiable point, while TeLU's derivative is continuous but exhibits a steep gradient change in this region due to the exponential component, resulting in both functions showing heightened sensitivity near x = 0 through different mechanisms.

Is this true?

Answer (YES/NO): NO